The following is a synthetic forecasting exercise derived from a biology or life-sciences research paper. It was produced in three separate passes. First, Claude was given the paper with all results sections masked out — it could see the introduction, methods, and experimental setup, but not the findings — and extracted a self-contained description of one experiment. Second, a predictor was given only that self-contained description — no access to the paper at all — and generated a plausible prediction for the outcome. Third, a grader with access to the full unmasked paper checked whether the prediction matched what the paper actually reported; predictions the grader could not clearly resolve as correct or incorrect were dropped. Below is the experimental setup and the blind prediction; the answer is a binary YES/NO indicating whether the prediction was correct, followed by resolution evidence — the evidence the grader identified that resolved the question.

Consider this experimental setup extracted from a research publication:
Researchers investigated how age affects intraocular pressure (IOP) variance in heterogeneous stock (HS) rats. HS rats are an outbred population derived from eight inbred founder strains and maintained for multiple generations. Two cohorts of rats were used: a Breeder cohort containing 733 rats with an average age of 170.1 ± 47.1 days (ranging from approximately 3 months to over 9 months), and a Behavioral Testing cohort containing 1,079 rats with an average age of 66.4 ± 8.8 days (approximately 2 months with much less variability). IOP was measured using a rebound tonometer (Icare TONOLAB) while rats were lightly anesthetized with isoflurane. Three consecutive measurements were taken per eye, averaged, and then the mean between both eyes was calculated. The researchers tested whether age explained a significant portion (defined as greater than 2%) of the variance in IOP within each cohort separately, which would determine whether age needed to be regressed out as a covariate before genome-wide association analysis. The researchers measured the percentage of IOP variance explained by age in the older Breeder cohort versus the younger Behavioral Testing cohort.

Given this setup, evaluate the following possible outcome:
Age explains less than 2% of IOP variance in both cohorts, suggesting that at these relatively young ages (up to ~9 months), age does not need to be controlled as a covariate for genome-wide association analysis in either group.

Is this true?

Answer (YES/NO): NO